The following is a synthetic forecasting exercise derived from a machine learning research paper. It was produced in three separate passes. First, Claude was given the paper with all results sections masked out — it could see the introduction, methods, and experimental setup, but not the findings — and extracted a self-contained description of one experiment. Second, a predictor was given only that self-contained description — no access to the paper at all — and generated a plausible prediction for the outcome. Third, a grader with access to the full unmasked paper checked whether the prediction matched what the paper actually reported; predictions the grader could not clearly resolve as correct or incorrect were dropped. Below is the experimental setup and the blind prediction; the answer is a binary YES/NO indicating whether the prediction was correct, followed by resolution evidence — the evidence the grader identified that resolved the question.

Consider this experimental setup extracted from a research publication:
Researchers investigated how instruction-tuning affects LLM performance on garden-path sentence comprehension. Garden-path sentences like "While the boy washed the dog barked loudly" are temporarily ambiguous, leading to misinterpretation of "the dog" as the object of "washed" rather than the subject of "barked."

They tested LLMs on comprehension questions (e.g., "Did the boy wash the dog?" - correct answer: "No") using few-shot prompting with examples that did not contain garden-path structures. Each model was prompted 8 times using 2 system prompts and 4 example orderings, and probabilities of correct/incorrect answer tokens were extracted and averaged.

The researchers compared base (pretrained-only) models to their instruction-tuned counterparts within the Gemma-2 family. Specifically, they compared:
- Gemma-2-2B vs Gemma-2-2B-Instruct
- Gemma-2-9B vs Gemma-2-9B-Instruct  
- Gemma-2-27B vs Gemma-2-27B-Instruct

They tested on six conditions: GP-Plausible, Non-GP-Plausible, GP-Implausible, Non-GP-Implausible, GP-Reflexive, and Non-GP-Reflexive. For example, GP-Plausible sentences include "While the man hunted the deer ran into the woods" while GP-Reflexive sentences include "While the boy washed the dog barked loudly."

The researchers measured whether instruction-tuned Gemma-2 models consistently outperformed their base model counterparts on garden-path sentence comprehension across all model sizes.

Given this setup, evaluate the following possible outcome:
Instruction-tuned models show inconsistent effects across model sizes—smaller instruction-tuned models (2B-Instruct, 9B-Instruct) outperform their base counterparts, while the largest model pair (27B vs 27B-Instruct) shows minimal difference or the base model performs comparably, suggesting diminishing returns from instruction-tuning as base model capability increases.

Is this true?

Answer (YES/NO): NO